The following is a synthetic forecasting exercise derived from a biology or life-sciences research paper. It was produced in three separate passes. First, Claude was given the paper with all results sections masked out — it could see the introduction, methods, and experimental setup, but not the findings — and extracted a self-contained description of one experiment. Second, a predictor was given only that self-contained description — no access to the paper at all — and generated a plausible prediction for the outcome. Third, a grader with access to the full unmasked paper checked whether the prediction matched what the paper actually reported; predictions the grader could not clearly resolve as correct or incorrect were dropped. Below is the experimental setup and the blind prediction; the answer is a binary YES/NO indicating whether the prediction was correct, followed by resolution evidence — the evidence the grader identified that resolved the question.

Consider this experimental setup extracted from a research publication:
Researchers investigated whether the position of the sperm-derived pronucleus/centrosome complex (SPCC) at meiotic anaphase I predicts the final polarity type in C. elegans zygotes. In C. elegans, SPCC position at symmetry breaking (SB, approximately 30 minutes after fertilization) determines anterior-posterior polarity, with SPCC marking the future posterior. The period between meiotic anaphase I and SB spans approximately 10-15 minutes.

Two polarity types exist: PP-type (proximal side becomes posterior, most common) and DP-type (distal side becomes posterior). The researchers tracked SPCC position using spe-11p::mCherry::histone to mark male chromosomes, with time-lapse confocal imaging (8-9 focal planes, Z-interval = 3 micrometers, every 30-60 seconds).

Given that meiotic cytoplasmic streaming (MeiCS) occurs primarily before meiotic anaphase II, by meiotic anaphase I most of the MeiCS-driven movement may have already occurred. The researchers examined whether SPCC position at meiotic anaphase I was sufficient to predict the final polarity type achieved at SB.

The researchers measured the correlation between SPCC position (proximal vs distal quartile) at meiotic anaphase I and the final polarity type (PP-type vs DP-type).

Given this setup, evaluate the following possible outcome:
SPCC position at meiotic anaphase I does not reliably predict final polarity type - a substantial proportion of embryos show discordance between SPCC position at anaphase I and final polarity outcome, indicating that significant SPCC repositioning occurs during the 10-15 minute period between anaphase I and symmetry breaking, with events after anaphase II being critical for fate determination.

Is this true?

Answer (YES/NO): YES